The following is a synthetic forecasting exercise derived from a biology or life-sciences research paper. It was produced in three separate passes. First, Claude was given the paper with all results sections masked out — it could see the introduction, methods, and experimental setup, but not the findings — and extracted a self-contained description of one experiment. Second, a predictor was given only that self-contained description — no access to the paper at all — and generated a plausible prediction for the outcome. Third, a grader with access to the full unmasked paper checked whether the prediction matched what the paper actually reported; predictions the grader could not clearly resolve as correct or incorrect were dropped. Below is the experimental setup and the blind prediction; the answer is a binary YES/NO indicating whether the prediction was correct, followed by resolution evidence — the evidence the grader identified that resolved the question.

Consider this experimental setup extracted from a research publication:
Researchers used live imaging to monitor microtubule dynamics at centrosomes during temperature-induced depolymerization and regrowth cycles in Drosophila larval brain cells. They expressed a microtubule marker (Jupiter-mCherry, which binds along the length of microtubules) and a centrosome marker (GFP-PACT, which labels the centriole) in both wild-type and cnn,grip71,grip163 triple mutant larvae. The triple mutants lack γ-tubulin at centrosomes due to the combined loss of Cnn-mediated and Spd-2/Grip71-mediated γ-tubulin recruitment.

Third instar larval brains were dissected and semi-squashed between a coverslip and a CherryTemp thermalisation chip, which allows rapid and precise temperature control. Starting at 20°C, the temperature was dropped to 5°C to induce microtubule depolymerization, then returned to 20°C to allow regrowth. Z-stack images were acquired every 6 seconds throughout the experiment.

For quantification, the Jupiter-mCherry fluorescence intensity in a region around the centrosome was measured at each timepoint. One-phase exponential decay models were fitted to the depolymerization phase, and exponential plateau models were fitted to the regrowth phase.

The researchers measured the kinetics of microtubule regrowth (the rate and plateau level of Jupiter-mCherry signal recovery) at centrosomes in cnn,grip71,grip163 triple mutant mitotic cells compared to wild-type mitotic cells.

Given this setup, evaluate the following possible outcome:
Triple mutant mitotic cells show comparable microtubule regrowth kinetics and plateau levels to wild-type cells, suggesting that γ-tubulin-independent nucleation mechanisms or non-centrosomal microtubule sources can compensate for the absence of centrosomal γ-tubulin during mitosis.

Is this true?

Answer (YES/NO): NO